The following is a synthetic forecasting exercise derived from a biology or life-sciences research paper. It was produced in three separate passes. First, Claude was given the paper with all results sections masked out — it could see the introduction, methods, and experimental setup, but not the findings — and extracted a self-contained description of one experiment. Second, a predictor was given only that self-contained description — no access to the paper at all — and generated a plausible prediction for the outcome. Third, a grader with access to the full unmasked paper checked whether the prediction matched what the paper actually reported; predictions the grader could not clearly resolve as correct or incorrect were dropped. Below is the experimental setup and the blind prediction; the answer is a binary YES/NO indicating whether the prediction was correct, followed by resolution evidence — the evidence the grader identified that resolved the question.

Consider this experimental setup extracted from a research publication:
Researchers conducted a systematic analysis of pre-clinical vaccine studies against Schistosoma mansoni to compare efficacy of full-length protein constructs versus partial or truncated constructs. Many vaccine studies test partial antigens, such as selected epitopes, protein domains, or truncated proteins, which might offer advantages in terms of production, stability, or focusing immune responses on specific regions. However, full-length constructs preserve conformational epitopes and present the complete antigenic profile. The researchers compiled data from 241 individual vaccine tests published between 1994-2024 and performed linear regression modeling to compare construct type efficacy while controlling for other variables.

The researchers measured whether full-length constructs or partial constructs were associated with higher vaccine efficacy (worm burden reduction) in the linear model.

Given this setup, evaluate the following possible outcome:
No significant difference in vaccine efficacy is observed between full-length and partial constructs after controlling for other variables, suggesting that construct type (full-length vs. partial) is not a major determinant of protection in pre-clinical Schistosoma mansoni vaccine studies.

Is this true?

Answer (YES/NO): NO